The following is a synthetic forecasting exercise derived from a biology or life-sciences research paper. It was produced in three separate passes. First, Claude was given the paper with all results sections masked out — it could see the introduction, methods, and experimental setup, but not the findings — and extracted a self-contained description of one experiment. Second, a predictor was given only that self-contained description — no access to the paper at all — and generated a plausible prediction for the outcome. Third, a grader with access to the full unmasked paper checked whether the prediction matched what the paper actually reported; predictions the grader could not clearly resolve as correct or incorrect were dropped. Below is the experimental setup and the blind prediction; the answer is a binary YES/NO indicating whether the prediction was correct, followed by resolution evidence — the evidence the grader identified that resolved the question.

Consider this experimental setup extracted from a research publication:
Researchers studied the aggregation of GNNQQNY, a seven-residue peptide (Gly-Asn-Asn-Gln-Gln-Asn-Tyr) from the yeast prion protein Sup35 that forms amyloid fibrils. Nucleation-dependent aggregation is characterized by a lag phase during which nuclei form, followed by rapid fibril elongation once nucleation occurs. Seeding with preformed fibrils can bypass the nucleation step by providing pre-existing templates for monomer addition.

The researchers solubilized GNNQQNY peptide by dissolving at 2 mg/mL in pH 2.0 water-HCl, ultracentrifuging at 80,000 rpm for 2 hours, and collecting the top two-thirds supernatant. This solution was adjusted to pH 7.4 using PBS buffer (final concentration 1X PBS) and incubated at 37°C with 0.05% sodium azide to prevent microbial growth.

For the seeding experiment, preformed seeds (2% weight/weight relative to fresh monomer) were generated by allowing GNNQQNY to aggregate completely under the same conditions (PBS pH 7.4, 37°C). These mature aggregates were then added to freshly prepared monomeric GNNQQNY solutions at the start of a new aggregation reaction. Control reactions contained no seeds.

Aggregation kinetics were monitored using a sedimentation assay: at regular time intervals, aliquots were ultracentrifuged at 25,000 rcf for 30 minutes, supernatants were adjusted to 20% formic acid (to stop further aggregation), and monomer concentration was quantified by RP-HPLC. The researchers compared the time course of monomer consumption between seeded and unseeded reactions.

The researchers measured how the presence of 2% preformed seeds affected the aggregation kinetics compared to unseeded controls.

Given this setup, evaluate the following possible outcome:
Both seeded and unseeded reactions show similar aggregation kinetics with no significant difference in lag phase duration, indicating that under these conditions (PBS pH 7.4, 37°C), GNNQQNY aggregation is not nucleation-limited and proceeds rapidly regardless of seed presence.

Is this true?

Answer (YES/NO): NO